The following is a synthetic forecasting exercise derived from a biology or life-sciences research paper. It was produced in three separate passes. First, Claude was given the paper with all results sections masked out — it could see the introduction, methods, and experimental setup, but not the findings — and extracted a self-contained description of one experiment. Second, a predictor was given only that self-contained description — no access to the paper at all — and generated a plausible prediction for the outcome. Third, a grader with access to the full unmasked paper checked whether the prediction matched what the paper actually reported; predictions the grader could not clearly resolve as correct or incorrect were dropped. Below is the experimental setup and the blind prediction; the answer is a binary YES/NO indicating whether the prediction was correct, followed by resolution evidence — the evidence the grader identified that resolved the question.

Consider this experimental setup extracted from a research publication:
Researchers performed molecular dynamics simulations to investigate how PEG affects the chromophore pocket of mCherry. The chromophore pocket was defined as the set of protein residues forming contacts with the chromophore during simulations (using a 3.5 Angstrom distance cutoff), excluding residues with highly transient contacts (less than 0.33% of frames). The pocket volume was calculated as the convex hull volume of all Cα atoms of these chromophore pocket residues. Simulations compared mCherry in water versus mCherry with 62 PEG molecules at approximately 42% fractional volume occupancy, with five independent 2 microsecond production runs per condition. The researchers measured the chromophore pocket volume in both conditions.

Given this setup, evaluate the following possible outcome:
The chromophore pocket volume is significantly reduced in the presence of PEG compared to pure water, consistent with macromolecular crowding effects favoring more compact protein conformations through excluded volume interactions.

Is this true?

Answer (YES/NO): NO